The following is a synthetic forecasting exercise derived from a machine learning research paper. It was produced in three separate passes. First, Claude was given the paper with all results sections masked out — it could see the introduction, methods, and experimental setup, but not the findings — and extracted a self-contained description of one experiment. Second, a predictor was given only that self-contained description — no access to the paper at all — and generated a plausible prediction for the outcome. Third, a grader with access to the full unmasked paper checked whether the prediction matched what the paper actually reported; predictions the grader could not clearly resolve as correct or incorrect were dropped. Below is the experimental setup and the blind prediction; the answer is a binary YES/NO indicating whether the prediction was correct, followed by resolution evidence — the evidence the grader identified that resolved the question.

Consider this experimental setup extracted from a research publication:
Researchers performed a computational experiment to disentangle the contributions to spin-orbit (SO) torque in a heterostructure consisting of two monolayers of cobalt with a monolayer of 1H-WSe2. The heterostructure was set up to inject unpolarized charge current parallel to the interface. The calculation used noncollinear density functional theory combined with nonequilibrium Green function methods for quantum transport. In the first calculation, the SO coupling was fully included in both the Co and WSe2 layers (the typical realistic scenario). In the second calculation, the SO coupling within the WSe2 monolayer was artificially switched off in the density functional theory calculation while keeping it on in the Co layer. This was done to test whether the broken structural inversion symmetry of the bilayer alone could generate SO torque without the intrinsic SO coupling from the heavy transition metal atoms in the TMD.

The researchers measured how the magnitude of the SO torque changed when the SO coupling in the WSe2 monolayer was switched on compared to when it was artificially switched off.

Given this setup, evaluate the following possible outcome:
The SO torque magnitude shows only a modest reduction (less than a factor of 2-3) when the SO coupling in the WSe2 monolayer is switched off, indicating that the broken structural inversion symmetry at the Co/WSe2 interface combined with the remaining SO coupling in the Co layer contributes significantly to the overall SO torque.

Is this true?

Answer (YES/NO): NO